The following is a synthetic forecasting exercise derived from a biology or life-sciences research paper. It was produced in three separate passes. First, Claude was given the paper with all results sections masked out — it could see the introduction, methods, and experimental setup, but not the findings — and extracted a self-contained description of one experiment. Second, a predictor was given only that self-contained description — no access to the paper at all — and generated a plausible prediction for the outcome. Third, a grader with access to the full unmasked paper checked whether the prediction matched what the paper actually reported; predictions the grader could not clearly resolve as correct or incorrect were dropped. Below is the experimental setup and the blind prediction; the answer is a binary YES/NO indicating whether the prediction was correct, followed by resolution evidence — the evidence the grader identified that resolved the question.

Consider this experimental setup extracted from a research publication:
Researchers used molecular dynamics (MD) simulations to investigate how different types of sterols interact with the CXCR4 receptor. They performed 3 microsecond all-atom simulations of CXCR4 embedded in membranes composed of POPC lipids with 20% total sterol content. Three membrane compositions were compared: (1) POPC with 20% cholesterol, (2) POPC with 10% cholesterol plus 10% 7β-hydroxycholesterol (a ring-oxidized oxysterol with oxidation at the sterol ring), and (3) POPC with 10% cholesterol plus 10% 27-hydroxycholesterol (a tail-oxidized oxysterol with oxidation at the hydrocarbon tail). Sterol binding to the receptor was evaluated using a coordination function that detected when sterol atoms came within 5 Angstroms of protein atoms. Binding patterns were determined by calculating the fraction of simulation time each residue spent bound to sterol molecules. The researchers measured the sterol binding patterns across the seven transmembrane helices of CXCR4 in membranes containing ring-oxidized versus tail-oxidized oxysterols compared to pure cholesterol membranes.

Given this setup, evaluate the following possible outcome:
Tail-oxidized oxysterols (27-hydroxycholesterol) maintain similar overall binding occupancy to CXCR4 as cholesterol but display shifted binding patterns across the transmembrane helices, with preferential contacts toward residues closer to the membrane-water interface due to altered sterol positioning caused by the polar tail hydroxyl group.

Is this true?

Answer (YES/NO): NO